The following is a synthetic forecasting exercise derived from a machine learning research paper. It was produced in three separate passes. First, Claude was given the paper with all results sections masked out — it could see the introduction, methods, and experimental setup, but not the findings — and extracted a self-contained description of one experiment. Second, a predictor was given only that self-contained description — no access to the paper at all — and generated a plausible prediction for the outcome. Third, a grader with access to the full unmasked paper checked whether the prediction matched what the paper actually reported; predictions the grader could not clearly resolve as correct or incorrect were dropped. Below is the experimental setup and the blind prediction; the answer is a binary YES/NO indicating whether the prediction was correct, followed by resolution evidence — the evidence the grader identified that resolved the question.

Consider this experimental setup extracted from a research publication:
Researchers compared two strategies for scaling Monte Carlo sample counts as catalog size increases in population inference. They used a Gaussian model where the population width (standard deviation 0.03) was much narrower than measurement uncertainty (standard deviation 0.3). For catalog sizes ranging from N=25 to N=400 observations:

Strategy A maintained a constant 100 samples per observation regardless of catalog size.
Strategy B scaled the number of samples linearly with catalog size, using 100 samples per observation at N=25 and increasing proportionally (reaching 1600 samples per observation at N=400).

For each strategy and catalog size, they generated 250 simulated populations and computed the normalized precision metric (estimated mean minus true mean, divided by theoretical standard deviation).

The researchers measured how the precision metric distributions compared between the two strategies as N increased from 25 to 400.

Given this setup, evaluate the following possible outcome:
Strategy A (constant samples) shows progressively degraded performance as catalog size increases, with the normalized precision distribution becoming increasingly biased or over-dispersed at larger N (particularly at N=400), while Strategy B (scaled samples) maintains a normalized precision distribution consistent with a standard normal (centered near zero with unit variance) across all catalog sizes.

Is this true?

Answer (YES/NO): YES